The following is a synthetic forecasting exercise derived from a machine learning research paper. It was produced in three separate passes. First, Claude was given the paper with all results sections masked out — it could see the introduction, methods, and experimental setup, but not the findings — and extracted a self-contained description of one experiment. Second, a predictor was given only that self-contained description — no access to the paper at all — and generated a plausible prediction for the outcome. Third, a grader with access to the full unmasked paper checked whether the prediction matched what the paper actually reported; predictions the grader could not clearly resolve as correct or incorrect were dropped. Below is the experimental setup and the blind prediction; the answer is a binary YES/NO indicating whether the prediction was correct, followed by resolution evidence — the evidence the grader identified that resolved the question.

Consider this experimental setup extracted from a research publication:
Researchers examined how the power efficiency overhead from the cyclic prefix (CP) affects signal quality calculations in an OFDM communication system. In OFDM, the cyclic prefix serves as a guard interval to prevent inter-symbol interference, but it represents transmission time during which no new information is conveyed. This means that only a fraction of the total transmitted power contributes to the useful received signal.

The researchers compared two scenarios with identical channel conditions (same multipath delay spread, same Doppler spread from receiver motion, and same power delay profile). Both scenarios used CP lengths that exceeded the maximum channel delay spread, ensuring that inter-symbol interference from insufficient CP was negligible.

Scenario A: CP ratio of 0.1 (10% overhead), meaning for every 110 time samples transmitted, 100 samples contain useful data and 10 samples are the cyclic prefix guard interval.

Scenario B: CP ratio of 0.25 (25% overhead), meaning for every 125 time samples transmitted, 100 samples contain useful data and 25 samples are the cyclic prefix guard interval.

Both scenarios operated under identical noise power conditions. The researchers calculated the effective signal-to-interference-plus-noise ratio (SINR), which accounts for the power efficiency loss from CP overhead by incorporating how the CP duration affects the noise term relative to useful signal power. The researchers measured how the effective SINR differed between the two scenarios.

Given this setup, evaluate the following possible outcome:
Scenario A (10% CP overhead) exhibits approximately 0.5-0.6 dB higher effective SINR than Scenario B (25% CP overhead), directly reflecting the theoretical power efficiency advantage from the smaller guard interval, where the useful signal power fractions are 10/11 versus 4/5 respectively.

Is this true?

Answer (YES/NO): YES